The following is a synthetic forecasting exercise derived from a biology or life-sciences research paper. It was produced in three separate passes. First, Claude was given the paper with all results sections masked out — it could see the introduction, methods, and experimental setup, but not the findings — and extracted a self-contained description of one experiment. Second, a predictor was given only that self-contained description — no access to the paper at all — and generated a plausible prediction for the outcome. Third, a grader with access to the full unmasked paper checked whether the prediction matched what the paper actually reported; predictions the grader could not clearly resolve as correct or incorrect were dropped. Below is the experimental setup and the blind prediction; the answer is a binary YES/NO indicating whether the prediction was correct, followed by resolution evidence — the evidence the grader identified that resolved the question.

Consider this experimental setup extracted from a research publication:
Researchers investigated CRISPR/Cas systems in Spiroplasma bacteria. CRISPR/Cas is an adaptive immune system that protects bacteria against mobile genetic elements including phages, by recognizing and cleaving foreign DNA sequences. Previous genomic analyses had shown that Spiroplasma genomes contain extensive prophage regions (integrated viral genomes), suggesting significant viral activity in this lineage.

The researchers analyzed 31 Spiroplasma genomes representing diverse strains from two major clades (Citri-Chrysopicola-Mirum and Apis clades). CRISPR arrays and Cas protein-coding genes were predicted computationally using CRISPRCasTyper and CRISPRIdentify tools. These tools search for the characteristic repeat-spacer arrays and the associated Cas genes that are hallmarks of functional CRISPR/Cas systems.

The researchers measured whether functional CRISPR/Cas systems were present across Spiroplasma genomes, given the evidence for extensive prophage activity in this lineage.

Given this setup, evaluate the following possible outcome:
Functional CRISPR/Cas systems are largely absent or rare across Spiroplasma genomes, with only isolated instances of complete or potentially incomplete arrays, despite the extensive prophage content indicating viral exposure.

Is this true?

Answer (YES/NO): YES